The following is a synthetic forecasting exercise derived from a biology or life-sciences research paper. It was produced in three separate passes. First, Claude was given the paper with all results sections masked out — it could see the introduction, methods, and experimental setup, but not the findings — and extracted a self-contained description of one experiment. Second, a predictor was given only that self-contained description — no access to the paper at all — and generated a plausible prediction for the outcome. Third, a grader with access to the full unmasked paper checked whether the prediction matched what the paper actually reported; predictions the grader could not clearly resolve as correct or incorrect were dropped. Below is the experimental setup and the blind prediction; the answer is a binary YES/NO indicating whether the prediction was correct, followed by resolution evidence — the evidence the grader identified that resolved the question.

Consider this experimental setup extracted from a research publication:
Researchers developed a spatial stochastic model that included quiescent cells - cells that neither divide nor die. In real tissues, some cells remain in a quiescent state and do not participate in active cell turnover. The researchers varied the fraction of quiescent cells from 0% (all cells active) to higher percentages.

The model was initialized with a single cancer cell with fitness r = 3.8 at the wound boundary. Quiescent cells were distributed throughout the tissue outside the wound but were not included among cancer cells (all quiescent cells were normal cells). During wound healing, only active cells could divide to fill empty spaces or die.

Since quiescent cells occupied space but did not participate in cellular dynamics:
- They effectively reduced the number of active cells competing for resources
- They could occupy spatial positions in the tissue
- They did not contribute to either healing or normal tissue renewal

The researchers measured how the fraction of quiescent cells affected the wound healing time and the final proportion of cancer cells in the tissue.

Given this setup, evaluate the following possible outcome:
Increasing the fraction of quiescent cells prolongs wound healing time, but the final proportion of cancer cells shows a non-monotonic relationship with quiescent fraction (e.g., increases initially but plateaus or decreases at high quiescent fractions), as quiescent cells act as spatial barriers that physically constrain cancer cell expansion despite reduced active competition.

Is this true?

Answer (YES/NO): NO